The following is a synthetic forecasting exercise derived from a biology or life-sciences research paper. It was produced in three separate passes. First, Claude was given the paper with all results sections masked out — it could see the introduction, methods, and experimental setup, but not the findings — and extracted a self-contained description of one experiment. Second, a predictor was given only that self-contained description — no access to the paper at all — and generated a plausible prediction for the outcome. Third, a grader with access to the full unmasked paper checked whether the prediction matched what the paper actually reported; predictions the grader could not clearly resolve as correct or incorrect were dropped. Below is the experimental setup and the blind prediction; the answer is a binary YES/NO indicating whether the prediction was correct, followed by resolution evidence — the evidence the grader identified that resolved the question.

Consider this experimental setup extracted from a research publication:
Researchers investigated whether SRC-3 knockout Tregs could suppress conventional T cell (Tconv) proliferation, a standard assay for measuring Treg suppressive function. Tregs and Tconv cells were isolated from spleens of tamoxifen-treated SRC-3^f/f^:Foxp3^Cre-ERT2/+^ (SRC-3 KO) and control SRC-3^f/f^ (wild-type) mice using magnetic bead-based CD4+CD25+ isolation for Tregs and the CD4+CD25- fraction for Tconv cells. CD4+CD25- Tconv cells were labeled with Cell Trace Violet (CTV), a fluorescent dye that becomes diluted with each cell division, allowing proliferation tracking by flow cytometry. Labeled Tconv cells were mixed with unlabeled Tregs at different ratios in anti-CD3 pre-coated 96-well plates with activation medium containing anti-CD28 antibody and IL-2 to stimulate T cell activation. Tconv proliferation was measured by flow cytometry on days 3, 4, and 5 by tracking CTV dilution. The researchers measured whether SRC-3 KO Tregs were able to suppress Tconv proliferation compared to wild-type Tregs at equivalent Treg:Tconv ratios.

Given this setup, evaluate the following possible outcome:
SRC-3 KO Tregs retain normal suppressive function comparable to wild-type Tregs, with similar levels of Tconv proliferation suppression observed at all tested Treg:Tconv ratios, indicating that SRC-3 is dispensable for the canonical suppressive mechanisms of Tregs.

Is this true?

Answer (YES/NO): NO